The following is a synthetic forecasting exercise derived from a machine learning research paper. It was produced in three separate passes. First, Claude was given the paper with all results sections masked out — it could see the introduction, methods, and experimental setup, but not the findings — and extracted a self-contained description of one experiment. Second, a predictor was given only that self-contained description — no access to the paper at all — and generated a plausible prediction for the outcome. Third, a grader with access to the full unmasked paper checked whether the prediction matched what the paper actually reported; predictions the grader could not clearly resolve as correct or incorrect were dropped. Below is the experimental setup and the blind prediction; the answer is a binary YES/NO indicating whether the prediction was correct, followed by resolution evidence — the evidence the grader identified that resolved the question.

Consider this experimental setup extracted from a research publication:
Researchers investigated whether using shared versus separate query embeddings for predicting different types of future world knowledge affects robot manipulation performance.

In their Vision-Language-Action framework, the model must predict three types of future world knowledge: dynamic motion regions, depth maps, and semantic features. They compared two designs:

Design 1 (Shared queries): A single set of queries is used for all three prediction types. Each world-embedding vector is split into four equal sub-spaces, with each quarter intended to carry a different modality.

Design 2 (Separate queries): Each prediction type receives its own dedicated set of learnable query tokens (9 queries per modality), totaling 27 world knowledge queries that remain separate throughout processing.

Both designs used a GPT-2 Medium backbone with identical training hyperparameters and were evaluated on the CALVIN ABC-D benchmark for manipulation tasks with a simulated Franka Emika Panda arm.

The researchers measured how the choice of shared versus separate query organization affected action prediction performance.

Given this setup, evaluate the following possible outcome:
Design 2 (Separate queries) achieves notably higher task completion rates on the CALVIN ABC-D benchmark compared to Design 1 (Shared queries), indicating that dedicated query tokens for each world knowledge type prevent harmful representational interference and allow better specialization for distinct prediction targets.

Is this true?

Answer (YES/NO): YES